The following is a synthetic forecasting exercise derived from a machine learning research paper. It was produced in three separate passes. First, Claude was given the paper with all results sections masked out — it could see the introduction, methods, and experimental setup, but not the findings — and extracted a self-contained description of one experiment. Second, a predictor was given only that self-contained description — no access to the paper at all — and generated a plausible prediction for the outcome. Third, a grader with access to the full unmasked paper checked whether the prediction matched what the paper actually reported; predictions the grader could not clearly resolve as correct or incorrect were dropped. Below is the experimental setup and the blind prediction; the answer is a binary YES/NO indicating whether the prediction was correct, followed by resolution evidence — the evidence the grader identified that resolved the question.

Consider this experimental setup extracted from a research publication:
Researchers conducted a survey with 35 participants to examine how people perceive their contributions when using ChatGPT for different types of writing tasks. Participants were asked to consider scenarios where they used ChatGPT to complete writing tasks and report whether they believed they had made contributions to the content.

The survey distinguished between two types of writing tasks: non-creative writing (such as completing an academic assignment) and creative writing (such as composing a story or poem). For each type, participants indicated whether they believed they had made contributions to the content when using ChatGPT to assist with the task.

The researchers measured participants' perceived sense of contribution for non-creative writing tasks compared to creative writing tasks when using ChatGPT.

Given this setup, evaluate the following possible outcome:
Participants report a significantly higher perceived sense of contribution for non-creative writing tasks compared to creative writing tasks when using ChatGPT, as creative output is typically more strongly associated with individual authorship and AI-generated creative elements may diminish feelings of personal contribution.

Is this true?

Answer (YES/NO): YES